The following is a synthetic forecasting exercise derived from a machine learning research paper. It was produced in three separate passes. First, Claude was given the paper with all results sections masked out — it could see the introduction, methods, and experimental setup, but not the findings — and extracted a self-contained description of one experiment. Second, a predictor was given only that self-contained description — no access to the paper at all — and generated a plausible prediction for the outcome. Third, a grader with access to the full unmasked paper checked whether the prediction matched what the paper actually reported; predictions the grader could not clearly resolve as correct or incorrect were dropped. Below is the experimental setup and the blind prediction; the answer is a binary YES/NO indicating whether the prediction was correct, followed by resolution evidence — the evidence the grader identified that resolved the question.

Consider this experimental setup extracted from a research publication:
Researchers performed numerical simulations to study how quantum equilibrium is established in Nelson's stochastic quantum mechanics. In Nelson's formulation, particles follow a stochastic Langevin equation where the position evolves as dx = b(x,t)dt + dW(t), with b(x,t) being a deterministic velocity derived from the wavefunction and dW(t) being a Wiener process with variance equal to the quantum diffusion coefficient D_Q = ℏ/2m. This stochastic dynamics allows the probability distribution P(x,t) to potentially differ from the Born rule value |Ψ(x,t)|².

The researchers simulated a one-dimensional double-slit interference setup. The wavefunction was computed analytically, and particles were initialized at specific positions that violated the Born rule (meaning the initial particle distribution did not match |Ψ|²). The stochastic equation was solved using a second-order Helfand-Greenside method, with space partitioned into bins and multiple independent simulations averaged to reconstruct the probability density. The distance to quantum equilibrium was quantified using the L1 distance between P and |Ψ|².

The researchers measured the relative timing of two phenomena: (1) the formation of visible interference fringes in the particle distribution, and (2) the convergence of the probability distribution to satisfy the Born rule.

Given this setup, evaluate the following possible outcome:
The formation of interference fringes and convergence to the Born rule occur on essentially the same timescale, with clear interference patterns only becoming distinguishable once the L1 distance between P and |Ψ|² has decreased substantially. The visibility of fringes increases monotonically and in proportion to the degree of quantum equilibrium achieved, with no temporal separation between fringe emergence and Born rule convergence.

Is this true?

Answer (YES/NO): NO